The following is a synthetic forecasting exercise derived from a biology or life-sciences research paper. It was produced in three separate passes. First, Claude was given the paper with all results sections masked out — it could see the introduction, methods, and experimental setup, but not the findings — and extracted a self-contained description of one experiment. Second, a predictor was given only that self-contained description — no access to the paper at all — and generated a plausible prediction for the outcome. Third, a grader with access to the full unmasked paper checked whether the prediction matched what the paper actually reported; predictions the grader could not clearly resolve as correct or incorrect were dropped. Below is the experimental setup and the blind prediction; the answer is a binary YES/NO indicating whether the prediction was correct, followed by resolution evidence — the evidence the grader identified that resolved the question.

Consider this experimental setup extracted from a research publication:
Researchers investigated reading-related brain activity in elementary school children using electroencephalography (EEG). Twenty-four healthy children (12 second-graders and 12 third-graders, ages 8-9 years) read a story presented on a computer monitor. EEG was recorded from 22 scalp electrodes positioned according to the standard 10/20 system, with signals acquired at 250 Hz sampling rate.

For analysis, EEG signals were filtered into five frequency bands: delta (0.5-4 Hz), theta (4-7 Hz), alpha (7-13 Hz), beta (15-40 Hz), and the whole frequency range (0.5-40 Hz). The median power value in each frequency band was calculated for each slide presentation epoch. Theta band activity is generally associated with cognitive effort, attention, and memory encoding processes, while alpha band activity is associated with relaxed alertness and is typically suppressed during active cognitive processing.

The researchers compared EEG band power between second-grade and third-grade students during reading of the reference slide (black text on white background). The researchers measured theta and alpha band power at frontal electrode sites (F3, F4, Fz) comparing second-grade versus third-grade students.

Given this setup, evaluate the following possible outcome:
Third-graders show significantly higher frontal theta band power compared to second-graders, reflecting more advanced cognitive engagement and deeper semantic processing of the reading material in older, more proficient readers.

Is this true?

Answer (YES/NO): NO